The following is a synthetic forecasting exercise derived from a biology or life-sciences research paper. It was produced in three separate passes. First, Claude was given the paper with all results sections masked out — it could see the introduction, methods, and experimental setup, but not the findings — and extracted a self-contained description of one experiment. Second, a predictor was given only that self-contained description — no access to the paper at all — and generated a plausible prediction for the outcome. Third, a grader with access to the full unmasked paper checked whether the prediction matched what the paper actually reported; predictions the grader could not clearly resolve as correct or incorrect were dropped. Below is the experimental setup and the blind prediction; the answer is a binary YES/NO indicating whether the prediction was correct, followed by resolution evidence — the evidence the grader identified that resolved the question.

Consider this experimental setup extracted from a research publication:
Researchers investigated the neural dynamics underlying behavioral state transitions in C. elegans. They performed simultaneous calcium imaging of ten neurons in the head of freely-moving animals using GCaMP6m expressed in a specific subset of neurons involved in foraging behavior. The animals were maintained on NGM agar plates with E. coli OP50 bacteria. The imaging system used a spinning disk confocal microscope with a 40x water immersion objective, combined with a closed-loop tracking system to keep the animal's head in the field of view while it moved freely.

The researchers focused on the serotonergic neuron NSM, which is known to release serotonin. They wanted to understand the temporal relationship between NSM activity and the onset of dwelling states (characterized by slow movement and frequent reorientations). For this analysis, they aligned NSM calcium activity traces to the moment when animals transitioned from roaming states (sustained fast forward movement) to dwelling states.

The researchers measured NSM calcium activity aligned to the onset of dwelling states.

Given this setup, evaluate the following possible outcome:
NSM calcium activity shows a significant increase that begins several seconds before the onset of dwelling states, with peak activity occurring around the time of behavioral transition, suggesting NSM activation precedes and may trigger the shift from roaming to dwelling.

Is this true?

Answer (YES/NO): YES